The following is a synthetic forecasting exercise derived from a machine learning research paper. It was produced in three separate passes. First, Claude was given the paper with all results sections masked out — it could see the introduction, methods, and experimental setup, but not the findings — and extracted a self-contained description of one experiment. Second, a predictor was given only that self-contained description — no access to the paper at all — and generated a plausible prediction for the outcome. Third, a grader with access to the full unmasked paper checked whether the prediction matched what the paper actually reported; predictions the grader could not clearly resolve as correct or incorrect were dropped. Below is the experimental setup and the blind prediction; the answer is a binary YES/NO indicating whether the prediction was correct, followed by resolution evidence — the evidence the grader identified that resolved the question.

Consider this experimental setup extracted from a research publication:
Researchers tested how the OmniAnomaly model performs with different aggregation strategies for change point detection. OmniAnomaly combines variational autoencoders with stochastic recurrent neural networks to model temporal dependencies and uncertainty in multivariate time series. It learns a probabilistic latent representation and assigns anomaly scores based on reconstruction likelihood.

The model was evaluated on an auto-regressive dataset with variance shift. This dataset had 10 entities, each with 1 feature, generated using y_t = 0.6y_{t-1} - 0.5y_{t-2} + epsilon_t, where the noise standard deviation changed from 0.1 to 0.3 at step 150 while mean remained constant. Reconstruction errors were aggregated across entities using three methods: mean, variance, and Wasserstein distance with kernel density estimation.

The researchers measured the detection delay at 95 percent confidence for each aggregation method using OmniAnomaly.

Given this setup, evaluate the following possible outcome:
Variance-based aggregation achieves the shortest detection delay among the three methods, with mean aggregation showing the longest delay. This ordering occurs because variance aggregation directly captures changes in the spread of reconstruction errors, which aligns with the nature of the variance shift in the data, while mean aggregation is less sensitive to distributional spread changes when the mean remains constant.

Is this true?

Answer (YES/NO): NO